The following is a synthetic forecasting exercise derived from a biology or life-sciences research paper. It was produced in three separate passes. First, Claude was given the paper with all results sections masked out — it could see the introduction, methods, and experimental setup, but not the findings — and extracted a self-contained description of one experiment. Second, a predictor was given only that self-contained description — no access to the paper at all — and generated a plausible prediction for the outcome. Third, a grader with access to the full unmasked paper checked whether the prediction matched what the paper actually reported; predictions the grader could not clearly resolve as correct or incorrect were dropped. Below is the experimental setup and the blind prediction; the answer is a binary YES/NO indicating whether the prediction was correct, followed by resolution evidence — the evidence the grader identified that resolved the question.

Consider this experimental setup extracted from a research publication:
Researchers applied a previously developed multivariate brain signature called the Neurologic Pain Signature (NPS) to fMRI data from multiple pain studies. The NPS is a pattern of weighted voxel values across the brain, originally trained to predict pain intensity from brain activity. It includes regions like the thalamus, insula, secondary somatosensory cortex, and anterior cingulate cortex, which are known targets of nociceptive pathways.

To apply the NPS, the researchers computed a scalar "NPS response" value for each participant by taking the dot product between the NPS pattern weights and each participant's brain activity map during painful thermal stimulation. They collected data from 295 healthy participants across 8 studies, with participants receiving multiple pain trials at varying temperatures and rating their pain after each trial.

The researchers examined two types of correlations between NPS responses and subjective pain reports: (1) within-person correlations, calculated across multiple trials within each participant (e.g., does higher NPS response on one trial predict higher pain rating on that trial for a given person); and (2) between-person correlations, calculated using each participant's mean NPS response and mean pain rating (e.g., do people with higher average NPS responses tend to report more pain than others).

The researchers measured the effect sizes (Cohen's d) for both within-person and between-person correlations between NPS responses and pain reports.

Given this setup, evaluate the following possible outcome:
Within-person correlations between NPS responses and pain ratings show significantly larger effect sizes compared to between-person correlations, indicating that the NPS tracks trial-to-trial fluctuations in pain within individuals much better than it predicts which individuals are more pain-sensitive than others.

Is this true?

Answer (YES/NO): YES